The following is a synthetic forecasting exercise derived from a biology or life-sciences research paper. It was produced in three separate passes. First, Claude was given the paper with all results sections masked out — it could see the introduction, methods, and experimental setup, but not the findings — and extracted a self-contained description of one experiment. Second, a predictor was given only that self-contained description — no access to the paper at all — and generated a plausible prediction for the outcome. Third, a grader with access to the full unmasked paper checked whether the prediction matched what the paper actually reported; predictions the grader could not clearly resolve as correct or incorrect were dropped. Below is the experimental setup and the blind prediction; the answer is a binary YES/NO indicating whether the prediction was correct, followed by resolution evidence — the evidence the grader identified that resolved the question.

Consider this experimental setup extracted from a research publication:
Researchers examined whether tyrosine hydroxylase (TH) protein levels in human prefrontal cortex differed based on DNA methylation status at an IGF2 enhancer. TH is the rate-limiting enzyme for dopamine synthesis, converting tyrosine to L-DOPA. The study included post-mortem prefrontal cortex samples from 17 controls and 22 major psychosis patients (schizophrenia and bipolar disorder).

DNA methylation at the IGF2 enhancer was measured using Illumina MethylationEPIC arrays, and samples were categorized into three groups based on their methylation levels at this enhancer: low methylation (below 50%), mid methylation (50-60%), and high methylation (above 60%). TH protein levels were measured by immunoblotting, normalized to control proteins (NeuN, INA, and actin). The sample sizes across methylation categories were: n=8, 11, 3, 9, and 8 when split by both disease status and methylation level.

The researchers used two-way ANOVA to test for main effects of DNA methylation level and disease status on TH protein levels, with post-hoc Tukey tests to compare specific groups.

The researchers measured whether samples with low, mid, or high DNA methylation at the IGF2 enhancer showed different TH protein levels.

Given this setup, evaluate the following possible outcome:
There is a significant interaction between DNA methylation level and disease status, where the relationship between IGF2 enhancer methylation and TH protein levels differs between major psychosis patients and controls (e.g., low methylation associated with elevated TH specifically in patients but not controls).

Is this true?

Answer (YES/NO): NO